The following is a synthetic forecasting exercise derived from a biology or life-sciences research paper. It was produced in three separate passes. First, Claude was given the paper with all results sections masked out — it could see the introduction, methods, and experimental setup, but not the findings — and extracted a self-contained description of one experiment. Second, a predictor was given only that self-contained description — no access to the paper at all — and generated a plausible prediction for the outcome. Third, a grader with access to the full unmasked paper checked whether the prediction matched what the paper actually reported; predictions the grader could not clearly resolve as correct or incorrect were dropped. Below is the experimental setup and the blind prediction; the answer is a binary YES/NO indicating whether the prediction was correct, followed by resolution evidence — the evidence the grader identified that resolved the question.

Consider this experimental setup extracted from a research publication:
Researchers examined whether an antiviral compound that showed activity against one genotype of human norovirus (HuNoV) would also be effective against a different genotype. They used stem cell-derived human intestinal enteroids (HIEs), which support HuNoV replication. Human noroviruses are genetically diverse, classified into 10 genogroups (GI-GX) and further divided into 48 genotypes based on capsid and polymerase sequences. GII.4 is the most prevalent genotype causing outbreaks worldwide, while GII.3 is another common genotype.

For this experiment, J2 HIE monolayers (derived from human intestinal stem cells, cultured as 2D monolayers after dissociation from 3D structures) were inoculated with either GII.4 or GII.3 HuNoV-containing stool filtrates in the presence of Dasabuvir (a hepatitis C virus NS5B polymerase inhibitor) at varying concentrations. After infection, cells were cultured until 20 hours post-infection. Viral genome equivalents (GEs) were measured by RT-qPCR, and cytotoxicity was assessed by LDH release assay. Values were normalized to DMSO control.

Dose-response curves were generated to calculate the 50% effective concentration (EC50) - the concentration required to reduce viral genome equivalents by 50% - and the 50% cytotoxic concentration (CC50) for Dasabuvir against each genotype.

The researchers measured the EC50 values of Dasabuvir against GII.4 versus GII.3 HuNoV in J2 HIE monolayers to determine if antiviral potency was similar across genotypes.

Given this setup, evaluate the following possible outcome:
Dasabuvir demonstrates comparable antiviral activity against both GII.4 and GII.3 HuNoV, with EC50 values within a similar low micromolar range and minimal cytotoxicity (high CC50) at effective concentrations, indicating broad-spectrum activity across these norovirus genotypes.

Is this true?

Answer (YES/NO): YES